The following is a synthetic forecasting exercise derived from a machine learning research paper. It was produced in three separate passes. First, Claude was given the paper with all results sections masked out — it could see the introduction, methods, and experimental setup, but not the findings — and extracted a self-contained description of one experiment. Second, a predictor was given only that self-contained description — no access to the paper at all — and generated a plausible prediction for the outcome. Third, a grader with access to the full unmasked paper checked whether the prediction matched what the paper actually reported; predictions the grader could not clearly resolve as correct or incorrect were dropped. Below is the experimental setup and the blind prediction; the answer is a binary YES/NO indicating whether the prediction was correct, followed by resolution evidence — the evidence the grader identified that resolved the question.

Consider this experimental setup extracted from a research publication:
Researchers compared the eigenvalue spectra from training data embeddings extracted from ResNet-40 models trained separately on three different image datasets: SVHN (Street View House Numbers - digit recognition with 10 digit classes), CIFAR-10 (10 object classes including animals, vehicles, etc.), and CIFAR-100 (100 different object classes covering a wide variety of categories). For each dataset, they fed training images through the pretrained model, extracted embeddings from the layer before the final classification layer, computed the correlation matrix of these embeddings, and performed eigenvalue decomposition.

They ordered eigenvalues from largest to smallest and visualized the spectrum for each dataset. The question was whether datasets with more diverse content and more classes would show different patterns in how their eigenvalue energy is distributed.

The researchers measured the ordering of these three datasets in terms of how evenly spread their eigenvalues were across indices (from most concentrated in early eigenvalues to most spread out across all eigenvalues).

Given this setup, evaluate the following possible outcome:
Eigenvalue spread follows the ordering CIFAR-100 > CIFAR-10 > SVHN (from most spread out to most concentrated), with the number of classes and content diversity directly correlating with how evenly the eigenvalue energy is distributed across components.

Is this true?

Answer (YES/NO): YES